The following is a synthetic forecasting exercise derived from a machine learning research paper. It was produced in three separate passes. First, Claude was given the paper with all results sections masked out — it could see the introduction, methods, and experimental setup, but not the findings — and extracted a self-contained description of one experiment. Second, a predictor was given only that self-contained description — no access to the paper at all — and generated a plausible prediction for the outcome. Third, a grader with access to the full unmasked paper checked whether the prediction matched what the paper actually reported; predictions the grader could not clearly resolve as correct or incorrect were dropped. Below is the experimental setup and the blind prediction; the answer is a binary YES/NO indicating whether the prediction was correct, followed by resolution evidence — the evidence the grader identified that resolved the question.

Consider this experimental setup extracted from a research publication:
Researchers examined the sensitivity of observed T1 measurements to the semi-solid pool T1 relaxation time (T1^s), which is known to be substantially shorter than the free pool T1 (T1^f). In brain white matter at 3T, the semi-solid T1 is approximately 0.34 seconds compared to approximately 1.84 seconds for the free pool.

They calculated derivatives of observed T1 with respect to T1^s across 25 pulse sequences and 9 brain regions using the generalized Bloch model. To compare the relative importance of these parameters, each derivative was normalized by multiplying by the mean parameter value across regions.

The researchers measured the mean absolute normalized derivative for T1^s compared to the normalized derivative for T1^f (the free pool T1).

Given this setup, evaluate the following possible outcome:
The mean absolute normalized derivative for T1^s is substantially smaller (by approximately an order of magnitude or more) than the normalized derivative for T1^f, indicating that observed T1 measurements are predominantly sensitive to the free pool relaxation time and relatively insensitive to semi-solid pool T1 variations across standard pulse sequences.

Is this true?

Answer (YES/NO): NO